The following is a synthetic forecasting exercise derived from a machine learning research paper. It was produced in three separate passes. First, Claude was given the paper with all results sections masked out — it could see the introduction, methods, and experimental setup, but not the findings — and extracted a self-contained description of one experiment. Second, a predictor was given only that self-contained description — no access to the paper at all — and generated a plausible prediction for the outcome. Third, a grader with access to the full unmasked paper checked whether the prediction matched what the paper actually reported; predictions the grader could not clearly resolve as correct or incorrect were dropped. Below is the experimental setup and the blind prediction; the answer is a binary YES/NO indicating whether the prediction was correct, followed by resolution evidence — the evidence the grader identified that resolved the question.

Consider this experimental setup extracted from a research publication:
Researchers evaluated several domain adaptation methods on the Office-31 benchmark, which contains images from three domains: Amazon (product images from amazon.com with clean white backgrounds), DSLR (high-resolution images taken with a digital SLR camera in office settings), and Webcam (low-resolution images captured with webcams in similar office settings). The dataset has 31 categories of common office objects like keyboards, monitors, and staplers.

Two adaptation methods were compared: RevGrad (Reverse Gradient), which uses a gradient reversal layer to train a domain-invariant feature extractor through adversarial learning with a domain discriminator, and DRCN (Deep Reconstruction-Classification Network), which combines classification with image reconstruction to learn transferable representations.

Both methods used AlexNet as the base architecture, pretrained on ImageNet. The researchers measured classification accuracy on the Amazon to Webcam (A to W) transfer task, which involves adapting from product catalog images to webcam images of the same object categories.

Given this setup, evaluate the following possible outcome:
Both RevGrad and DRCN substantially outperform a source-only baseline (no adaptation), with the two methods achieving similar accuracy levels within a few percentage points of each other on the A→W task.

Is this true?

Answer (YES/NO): NO